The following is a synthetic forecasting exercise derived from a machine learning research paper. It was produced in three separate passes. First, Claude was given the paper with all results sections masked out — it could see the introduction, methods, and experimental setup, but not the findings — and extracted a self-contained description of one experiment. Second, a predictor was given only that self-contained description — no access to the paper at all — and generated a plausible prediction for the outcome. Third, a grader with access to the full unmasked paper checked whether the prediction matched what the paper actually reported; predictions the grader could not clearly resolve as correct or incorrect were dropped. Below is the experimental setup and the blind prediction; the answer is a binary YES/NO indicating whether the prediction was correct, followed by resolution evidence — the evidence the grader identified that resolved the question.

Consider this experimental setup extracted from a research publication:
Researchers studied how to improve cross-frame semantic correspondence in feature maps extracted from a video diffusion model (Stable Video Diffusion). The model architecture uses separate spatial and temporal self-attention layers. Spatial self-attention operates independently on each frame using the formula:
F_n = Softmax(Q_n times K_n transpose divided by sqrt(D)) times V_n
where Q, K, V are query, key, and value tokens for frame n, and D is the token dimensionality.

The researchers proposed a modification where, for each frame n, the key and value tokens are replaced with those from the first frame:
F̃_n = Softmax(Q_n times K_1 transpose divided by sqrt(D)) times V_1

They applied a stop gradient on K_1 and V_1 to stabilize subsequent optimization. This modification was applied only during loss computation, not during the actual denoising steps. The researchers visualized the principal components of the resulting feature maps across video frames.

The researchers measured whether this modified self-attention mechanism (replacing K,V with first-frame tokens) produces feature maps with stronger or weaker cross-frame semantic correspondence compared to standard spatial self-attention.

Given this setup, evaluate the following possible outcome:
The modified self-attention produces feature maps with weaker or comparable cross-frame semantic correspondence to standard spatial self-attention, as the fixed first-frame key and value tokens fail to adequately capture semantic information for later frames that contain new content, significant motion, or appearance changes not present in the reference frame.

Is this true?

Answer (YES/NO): NO